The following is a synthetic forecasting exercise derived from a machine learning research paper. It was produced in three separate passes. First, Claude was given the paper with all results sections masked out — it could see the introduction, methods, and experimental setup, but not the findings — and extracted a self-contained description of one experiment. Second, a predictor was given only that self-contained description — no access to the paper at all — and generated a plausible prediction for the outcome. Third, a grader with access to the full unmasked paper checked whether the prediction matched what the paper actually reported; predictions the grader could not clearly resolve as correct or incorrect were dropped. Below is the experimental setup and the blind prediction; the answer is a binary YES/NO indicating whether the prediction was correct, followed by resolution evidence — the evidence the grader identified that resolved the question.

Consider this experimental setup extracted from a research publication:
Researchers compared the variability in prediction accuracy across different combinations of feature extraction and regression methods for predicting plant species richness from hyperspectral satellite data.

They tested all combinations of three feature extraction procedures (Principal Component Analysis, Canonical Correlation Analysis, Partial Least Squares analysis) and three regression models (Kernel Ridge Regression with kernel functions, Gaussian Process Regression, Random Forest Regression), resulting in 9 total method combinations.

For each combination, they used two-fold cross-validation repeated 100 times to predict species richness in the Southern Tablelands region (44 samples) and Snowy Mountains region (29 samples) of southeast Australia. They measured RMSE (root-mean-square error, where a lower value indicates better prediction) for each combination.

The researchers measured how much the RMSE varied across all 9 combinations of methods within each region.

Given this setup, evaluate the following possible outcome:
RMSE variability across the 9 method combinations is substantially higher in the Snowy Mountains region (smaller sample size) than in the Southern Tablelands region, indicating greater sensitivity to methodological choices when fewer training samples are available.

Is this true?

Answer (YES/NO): NO